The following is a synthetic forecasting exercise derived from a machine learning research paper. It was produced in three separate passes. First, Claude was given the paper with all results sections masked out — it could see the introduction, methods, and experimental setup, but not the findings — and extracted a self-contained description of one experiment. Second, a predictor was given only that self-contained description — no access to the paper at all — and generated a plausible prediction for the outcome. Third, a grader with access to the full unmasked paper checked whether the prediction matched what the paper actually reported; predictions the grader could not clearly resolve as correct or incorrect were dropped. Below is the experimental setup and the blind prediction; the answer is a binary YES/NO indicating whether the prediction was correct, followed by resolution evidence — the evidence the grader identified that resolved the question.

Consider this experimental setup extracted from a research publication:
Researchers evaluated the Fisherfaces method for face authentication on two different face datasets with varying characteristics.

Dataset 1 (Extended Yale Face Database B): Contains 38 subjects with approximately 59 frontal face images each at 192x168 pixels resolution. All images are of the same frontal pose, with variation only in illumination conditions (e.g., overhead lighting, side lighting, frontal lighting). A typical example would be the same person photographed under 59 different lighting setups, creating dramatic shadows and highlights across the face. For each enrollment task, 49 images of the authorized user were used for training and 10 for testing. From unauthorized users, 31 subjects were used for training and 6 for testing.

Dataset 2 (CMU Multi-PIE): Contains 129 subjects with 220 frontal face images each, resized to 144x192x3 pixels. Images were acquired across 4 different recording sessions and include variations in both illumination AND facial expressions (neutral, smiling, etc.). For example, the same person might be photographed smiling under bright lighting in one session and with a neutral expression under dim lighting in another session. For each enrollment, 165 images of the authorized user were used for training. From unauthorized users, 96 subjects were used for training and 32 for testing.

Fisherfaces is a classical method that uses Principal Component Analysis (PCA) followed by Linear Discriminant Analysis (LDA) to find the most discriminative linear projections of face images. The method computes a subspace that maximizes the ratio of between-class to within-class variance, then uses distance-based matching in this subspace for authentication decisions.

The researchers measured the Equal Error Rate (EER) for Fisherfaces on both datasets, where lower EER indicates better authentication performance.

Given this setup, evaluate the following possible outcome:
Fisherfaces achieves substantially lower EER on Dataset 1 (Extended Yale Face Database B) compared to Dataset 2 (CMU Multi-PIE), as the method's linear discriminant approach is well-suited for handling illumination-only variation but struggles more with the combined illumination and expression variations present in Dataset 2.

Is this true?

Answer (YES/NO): YES